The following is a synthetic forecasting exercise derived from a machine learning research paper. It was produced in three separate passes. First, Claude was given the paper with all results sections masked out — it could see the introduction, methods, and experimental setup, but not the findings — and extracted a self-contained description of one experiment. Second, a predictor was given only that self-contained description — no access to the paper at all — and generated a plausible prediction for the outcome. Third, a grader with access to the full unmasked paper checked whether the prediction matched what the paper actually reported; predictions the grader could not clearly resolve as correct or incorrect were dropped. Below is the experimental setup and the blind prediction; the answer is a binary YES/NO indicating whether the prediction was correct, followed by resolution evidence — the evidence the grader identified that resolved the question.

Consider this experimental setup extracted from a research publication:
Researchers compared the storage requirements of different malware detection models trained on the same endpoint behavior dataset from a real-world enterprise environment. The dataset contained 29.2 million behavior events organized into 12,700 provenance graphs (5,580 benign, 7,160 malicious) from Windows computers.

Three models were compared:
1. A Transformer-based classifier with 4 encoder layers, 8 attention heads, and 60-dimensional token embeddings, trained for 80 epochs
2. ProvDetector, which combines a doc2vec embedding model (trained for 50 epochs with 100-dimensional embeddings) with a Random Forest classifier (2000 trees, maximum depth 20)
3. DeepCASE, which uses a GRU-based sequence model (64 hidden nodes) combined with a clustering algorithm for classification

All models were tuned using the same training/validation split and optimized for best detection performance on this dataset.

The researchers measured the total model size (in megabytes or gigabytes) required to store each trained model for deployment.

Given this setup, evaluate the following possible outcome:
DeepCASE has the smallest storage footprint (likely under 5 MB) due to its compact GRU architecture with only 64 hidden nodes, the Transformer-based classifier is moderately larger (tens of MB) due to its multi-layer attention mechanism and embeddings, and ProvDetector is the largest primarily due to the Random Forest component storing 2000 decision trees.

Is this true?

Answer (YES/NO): NO